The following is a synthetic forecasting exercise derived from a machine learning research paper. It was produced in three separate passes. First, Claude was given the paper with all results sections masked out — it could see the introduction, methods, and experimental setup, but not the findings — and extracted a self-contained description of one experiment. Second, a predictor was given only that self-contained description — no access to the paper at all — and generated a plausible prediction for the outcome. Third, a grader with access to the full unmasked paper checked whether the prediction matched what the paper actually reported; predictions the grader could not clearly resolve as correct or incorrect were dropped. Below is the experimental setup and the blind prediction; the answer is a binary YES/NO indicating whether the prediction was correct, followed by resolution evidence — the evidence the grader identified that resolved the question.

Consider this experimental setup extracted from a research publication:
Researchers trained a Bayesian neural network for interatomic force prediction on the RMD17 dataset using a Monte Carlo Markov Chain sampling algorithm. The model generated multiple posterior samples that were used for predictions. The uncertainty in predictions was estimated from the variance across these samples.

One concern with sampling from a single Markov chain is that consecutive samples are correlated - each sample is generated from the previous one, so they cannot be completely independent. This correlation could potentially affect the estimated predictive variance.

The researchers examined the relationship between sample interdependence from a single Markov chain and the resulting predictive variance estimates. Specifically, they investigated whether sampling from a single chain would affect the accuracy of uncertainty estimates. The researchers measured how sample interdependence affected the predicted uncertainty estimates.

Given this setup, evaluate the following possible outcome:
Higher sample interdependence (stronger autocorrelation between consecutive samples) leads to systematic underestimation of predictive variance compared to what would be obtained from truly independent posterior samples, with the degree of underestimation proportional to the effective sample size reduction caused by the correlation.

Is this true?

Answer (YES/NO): NO